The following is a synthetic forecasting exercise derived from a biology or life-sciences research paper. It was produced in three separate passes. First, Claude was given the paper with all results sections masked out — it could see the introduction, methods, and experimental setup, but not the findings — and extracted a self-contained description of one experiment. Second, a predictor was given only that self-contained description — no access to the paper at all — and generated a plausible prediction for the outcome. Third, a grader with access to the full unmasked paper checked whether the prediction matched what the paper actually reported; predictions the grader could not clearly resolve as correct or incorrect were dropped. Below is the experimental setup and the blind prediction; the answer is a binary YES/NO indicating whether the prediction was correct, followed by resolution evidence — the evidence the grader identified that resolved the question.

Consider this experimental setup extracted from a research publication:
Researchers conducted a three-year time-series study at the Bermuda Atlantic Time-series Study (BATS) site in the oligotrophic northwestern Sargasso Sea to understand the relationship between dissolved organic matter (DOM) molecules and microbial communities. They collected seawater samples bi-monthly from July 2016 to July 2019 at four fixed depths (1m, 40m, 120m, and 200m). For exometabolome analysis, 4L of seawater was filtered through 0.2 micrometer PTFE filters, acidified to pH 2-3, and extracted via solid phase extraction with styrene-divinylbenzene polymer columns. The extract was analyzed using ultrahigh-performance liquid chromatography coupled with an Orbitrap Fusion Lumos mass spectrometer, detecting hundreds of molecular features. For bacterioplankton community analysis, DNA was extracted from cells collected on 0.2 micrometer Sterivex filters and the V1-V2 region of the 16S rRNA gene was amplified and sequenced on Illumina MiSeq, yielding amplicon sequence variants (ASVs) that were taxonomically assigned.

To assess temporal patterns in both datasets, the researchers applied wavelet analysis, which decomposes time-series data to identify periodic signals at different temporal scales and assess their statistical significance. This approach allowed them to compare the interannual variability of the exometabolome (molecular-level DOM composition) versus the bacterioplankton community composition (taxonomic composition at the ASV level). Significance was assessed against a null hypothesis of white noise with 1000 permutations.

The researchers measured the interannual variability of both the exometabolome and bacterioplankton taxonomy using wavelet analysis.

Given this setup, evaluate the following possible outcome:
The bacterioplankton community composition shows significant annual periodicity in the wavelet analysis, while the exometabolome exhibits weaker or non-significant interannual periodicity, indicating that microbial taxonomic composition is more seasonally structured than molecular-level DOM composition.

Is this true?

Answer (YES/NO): NO